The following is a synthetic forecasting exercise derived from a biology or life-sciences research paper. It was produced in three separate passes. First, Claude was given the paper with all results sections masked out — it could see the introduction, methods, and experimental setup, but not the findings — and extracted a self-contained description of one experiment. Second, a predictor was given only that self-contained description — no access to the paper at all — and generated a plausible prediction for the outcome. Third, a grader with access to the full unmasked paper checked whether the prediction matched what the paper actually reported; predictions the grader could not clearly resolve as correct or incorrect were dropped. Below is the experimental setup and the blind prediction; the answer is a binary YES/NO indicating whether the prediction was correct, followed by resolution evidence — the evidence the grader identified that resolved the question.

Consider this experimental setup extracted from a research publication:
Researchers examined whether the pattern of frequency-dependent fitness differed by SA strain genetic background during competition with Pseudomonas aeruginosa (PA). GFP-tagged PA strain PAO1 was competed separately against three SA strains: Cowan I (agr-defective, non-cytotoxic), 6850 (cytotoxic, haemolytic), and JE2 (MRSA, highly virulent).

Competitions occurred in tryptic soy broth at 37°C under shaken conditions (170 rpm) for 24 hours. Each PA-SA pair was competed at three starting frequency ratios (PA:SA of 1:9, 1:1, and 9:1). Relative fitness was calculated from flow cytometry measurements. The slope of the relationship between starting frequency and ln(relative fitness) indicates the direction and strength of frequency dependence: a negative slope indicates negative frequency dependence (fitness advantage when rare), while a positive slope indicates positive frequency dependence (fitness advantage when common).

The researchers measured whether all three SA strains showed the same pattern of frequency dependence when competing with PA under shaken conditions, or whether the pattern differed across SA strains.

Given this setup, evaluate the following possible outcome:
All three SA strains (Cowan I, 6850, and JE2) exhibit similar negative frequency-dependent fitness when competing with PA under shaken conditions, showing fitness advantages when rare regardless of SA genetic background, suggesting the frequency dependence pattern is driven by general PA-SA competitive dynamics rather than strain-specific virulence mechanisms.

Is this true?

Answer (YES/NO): NO